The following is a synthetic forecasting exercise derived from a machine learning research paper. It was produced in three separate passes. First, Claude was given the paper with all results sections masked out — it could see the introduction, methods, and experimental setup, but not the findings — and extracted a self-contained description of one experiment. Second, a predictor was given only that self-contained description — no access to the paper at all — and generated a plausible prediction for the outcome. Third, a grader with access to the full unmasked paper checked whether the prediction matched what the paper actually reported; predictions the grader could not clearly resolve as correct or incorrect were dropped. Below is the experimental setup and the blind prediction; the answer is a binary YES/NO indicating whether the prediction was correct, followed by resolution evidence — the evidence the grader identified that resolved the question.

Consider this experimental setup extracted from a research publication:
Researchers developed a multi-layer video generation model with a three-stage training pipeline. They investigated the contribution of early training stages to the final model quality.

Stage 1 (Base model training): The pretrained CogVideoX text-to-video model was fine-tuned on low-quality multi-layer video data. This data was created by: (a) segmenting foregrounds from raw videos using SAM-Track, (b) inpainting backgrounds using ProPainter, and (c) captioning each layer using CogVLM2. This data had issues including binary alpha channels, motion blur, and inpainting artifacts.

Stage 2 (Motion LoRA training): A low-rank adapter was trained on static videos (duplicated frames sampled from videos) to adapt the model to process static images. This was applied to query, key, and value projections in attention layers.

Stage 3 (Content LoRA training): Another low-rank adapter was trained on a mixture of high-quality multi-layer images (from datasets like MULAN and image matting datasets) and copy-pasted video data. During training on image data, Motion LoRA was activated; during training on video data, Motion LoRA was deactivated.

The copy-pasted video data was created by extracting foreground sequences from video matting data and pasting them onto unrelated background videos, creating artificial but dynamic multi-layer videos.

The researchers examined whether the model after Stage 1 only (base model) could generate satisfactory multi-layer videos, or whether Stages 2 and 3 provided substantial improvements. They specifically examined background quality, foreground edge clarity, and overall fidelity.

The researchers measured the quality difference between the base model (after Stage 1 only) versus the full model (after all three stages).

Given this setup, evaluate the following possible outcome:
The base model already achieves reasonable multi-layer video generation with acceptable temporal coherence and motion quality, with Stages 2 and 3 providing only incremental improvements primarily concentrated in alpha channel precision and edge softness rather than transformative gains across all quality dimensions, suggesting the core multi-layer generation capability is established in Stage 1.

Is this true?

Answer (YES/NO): NO